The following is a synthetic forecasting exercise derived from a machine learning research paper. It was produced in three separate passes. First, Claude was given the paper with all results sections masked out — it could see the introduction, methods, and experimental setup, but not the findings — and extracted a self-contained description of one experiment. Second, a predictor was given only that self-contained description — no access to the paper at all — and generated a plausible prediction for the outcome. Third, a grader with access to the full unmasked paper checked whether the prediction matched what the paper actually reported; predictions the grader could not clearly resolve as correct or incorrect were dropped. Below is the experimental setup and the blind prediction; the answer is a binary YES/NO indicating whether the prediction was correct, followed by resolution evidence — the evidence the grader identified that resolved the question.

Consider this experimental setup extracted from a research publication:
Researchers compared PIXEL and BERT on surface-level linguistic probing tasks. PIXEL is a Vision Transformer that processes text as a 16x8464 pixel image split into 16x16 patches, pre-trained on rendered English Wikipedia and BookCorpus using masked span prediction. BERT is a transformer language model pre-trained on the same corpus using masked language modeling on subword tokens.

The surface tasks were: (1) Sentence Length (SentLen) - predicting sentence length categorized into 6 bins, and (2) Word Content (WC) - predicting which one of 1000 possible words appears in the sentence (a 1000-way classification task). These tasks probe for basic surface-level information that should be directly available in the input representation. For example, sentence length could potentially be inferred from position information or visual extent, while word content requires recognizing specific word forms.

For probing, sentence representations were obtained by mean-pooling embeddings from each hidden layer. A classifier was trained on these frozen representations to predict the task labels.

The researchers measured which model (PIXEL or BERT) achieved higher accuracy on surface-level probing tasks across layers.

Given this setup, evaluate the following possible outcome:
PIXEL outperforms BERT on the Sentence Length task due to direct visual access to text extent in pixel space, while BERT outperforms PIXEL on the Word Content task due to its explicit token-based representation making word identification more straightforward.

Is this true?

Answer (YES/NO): NO